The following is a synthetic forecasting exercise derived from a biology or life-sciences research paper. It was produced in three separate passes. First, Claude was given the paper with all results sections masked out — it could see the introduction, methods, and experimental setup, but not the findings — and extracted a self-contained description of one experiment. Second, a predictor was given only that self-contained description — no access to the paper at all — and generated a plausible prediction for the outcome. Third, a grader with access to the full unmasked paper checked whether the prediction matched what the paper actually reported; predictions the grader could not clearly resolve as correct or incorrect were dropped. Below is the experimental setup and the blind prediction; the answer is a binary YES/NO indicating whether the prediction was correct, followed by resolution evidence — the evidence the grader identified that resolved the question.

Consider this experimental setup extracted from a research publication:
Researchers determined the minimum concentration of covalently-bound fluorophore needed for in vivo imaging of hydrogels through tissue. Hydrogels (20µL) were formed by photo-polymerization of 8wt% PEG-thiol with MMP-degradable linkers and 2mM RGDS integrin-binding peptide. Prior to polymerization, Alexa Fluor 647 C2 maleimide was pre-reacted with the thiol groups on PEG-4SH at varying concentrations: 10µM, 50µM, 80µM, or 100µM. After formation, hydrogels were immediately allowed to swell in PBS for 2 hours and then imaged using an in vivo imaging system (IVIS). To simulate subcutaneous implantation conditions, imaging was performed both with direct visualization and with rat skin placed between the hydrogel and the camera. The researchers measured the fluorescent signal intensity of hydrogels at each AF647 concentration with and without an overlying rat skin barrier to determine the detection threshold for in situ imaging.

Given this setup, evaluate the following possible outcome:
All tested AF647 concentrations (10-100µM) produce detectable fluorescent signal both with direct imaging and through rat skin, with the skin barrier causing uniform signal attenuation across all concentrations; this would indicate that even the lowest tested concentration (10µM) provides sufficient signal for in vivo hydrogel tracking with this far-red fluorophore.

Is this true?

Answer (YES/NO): NO